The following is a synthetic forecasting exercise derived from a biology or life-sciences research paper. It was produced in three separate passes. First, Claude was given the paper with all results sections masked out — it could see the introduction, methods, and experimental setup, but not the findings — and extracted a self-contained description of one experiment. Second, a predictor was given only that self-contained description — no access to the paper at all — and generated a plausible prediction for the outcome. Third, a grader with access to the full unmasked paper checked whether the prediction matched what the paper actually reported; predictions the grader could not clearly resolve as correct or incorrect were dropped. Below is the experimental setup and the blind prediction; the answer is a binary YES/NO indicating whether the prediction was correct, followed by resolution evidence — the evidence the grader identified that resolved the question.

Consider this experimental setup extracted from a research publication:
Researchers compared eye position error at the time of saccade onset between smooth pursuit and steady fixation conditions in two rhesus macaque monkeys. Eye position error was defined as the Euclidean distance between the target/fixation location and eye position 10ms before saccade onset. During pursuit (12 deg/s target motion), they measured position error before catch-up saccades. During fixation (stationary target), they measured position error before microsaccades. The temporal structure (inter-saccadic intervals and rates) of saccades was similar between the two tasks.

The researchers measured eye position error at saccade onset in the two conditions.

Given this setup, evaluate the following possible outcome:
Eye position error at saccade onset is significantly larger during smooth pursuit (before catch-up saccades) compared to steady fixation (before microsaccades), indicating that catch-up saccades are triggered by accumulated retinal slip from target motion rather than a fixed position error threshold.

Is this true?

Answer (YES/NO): NO